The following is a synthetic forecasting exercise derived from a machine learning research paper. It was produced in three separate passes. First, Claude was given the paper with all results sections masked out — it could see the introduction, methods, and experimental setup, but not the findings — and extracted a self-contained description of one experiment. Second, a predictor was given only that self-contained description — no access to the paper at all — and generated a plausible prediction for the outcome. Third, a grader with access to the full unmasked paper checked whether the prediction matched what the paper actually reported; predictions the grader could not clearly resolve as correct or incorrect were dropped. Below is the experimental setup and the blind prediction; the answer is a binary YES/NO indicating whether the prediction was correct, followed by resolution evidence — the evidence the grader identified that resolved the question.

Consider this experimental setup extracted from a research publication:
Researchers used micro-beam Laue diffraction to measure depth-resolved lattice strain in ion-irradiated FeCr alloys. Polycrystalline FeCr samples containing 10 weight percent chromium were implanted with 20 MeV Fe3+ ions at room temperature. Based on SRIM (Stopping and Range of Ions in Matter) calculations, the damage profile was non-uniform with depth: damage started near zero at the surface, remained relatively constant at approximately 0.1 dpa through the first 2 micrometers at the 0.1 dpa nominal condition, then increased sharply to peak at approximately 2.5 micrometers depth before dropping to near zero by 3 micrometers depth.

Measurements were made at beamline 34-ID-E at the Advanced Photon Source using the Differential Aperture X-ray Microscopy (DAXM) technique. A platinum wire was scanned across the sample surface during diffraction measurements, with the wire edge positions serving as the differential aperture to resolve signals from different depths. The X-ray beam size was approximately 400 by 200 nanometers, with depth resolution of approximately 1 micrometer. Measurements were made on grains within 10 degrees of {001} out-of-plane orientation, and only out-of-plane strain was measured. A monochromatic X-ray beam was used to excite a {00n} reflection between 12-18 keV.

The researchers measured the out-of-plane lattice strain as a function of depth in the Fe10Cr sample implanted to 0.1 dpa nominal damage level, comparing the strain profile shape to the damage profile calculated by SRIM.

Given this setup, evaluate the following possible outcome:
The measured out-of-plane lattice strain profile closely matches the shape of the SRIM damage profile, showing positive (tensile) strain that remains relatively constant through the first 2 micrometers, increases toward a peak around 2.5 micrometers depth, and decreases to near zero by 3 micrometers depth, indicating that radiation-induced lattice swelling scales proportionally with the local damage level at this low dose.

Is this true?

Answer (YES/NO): NO